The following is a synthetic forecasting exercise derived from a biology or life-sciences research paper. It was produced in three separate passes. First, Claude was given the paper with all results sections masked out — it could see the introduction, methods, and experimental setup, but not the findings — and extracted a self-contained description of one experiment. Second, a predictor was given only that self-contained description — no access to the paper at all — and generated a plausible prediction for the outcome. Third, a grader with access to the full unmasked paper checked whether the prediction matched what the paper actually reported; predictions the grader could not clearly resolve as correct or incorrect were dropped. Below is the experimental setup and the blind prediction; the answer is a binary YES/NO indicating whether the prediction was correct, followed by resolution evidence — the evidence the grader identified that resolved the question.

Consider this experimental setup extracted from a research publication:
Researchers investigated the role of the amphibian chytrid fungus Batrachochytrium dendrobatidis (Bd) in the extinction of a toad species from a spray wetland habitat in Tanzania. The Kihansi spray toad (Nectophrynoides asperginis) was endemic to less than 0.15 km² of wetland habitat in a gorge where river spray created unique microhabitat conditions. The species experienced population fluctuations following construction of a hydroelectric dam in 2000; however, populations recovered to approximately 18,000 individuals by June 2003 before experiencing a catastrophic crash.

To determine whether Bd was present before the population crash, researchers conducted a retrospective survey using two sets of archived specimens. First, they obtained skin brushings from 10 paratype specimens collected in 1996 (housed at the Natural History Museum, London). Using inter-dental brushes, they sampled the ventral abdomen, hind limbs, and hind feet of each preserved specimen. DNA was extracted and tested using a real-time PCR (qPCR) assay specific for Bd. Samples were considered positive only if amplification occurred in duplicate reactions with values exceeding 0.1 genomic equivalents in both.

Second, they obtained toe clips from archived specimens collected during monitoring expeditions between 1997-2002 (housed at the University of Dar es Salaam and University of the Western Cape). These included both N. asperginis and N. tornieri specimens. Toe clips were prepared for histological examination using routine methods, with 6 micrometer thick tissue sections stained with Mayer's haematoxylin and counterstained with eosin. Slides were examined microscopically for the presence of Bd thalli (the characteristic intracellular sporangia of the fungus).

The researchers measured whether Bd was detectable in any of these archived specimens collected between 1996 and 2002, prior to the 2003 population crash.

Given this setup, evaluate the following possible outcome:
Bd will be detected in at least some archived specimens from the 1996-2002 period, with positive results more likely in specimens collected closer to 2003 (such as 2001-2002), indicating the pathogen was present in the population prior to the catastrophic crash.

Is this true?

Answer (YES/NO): NO